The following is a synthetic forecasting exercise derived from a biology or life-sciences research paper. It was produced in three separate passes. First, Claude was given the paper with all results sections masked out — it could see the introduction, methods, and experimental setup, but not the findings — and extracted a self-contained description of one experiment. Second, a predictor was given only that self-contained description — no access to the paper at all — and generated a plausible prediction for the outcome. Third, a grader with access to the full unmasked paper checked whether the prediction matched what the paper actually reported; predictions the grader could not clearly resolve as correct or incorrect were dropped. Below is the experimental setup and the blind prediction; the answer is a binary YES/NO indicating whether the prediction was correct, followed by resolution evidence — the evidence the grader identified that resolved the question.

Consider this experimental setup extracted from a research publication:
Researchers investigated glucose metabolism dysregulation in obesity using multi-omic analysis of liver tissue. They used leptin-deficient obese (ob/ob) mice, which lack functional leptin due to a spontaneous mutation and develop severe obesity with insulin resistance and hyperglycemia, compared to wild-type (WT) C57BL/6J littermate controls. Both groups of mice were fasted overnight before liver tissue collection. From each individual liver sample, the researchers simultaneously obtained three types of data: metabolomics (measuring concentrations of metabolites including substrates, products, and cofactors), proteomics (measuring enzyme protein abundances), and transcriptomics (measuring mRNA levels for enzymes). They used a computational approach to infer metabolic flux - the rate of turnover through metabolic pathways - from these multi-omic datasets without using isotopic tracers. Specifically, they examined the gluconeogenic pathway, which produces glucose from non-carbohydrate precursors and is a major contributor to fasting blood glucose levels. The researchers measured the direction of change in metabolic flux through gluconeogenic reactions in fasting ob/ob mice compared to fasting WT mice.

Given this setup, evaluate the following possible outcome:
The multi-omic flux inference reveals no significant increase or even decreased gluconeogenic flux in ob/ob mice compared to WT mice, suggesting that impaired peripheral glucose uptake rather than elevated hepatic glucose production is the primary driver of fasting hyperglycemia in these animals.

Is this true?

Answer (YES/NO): NO